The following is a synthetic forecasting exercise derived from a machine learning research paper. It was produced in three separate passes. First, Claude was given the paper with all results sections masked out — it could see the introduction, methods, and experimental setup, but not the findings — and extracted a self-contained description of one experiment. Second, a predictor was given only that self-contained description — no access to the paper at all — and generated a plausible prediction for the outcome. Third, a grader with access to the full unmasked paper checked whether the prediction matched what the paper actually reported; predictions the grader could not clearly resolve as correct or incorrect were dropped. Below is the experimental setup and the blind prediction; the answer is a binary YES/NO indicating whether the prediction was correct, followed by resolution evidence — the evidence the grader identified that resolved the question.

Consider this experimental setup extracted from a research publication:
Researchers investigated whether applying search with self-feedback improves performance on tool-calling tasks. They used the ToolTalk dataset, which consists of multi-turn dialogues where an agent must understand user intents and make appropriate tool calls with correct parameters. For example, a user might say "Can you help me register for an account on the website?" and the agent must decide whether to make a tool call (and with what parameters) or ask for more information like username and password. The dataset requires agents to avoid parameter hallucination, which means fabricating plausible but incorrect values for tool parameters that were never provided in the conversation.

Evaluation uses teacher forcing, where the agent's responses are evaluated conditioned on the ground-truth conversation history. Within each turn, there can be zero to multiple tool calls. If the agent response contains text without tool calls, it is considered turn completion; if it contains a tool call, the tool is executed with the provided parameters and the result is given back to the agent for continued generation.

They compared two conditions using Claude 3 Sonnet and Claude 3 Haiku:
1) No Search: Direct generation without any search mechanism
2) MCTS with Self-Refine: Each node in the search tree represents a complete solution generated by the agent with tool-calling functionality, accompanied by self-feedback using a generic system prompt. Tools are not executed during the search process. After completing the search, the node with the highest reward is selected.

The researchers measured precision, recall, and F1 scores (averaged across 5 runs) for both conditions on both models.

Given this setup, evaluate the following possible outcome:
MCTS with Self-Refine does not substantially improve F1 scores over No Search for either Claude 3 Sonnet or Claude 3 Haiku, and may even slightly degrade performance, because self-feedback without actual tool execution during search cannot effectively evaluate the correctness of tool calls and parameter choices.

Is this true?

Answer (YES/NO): NO